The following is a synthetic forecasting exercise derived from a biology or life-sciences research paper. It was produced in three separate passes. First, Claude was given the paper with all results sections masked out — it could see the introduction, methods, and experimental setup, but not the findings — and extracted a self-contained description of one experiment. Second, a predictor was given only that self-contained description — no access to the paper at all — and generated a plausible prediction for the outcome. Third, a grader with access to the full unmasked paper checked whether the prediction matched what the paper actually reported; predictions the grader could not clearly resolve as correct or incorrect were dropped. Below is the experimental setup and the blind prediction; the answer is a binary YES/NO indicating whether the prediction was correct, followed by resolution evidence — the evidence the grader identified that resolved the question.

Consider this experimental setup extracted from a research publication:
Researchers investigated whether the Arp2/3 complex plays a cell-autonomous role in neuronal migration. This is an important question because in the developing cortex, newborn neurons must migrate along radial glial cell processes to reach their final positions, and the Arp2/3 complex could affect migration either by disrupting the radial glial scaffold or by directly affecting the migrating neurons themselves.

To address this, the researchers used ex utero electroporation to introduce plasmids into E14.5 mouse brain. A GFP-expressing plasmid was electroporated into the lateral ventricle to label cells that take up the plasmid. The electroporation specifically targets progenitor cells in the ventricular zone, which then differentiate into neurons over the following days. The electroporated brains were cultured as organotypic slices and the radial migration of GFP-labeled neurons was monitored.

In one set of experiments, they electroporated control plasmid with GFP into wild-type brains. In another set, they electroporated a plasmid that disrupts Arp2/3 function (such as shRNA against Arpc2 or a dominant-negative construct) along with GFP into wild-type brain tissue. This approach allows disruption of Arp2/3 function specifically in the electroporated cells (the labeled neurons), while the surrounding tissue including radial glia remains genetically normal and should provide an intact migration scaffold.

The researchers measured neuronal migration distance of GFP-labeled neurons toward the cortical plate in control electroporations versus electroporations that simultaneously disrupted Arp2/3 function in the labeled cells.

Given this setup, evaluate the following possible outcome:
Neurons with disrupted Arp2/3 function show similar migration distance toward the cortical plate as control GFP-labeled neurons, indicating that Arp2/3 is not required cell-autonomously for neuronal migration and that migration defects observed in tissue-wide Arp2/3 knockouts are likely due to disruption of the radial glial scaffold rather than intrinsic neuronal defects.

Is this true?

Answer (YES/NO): NO